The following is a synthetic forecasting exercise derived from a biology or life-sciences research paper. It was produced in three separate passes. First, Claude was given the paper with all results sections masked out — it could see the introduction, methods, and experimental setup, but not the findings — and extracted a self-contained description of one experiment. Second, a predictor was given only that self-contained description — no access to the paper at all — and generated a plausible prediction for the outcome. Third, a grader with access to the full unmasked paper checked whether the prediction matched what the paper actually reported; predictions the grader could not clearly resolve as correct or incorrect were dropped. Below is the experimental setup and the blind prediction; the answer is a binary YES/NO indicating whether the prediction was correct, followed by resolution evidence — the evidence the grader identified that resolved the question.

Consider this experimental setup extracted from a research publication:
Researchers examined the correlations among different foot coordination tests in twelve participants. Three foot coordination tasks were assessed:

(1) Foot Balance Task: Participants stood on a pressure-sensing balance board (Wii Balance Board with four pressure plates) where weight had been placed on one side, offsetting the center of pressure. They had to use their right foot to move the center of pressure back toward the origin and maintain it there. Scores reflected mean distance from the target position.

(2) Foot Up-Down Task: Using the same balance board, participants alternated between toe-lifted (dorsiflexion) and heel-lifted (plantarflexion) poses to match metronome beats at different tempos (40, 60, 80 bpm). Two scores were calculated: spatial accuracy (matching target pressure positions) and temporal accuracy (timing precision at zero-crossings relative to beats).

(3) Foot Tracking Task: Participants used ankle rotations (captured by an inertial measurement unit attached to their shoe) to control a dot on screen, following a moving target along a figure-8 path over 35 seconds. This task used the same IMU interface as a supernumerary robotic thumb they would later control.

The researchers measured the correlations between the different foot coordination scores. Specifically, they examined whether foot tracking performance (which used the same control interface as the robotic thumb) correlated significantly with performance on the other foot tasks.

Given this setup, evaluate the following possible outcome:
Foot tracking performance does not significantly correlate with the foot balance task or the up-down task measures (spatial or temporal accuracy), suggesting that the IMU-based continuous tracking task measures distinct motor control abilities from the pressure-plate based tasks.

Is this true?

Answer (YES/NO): YES